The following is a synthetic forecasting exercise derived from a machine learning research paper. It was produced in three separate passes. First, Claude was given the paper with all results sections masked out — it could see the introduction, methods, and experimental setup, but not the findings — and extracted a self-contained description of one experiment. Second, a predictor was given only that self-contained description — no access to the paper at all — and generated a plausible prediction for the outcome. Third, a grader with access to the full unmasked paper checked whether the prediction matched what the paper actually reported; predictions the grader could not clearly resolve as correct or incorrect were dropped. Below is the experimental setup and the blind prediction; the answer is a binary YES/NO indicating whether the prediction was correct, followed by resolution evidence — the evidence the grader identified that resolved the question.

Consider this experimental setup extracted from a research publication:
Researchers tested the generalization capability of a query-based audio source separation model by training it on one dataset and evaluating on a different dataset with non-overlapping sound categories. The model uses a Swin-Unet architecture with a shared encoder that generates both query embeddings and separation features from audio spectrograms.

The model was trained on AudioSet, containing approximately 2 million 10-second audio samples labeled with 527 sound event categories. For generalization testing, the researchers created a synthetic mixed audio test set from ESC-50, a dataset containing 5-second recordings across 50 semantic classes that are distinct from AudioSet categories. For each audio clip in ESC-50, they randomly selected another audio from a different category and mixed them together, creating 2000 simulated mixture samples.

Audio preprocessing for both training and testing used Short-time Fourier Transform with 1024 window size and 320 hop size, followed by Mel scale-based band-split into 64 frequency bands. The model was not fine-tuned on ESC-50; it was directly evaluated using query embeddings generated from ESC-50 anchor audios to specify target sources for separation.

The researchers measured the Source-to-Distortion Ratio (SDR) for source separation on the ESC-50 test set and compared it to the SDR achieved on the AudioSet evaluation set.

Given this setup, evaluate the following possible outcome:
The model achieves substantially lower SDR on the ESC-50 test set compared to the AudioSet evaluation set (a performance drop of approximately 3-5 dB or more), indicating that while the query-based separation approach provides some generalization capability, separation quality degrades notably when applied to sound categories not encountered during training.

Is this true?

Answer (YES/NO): YES